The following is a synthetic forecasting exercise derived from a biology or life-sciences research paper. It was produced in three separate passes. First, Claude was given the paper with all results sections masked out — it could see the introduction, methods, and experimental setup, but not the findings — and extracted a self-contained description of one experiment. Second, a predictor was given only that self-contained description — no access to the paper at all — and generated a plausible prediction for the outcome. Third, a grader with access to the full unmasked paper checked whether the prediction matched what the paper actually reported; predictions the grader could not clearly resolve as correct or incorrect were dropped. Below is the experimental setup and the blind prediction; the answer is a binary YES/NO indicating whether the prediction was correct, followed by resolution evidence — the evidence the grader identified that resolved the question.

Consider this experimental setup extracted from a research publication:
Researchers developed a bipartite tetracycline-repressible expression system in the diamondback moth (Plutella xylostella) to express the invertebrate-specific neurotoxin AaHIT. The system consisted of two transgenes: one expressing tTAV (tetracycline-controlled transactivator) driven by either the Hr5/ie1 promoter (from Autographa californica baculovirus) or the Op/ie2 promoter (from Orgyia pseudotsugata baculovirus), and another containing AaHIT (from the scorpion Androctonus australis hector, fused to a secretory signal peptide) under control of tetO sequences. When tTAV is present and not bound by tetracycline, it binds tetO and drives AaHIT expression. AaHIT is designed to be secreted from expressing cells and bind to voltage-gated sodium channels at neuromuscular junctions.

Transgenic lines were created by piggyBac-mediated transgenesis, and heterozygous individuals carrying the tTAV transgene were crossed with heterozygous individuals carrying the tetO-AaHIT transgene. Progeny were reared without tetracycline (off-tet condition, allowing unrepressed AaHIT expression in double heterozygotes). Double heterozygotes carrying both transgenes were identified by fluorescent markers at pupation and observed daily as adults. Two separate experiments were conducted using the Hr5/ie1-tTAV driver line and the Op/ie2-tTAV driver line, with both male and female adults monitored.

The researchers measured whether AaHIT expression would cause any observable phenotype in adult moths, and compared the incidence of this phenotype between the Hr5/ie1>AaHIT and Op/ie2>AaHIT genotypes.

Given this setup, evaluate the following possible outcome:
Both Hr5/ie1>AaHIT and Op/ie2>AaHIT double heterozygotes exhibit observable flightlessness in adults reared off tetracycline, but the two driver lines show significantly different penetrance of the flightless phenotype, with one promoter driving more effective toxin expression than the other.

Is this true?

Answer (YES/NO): NO